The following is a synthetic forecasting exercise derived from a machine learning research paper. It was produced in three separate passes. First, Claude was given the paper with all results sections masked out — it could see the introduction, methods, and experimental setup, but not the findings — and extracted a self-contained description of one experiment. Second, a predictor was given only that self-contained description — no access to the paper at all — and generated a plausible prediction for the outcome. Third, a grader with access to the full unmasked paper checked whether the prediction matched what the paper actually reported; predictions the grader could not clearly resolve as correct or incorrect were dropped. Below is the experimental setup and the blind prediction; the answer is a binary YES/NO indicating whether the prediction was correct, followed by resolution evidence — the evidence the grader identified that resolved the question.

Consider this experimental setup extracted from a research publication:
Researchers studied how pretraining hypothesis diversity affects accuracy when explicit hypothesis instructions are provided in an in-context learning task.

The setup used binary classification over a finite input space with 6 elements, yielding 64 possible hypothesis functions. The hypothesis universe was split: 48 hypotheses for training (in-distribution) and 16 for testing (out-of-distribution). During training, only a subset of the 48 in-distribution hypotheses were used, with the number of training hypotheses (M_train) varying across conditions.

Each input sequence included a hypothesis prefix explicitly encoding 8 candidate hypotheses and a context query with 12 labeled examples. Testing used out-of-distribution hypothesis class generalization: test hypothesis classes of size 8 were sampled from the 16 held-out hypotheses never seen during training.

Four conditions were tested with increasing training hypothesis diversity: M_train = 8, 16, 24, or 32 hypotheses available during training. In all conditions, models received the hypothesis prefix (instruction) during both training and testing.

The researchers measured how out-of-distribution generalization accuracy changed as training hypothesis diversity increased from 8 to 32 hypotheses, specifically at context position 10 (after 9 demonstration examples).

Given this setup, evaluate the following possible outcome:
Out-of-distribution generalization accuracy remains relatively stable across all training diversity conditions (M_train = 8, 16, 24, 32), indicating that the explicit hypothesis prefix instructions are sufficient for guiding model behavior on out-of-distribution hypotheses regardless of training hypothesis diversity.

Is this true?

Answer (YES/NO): NO